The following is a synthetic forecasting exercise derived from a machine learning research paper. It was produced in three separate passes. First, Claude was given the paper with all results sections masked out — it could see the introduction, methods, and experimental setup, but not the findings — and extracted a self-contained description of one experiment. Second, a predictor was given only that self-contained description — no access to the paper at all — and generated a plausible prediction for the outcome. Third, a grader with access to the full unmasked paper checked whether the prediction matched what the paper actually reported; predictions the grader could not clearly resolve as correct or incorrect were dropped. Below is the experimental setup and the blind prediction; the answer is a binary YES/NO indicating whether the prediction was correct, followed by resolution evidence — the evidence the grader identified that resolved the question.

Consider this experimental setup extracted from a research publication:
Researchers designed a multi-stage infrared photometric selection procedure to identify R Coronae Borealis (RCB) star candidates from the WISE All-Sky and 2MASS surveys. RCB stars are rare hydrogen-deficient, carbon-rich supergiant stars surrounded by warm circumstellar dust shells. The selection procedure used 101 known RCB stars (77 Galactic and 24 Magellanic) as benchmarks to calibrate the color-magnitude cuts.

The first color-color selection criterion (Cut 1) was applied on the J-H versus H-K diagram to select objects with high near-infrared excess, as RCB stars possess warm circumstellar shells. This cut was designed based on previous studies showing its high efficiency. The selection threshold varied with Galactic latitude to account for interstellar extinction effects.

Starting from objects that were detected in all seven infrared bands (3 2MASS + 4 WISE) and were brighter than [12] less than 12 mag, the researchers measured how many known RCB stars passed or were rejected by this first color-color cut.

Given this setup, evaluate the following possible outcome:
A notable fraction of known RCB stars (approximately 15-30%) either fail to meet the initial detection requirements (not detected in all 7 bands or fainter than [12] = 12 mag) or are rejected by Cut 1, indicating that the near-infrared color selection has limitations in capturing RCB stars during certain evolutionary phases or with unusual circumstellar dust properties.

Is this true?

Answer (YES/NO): NO